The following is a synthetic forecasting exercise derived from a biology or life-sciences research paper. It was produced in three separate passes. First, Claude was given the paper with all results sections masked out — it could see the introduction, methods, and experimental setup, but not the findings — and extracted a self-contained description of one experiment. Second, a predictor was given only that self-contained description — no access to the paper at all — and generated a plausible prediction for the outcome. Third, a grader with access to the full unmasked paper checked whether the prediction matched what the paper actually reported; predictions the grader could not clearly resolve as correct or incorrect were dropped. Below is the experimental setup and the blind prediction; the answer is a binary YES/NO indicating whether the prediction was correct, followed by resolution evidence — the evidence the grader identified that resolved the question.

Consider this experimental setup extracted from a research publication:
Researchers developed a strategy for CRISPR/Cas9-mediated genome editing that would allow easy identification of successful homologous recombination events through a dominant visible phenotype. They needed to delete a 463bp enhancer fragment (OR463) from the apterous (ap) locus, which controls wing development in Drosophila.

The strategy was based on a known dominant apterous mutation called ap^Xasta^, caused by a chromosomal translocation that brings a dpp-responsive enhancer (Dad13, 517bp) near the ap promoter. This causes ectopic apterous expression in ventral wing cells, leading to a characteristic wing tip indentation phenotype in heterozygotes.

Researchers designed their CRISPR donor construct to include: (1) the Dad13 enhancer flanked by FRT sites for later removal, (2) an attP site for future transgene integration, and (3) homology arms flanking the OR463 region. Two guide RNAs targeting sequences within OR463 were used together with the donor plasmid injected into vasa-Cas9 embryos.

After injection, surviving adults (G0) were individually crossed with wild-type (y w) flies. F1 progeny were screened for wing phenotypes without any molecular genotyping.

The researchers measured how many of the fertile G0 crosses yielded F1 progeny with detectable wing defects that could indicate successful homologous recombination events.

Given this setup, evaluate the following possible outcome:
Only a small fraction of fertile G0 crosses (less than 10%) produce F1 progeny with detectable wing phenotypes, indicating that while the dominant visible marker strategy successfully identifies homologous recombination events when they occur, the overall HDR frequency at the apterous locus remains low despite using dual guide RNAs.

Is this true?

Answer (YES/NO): YES